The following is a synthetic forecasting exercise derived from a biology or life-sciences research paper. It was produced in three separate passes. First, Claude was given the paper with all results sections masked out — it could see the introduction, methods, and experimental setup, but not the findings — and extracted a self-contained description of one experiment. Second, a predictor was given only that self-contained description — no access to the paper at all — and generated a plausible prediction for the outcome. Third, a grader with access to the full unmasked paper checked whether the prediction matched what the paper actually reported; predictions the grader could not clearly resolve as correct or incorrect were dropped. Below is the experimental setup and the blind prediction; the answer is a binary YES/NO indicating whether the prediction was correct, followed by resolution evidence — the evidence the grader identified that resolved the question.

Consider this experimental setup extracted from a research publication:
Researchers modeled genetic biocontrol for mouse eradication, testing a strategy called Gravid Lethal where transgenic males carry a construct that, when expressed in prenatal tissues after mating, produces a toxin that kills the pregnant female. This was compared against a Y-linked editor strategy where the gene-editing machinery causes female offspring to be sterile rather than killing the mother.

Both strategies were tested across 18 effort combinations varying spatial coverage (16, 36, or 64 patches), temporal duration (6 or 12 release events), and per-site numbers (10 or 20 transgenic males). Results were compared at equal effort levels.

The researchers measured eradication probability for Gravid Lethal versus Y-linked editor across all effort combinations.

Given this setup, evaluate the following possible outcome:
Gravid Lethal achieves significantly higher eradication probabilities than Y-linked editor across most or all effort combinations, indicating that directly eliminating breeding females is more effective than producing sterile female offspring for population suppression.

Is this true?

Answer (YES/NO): YES